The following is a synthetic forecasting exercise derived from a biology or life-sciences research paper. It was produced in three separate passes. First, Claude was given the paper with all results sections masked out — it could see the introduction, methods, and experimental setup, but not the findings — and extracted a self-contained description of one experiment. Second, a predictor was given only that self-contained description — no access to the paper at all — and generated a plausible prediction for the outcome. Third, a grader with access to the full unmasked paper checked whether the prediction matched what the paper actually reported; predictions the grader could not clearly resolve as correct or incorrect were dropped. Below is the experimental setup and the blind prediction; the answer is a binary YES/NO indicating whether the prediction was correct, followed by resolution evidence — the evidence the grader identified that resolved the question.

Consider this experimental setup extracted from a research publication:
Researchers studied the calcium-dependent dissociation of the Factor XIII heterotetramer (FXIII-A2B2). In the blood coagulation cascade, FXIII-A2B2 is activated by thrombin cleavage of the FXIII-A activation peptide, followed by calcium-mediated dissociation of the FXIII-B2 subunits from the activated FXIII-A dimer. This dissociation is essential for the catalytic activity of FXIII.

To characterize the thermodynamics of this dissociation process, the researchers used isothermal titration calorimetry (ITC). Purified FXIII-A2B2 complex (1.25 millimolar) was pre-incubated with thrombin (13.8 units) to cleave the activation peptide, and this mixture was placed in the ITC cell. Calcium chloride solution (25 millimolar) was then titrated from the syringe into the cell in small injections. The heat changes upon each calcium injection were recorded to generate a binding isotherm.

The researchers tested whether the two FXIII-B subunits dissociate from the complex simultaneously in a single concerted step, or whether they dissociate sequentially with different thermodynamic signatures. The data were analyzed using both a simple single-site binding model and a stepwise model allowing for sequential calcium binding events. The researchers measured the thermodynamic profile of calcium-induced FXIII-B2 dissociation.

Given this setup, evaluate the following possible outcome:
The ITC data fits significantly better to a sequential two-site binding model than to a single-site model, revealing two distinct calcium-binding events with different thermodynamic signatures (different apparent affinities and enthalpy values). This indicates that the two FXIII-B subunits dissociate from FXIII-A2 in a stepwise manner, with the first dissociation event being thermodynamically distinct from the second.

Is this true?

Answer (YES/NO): NO